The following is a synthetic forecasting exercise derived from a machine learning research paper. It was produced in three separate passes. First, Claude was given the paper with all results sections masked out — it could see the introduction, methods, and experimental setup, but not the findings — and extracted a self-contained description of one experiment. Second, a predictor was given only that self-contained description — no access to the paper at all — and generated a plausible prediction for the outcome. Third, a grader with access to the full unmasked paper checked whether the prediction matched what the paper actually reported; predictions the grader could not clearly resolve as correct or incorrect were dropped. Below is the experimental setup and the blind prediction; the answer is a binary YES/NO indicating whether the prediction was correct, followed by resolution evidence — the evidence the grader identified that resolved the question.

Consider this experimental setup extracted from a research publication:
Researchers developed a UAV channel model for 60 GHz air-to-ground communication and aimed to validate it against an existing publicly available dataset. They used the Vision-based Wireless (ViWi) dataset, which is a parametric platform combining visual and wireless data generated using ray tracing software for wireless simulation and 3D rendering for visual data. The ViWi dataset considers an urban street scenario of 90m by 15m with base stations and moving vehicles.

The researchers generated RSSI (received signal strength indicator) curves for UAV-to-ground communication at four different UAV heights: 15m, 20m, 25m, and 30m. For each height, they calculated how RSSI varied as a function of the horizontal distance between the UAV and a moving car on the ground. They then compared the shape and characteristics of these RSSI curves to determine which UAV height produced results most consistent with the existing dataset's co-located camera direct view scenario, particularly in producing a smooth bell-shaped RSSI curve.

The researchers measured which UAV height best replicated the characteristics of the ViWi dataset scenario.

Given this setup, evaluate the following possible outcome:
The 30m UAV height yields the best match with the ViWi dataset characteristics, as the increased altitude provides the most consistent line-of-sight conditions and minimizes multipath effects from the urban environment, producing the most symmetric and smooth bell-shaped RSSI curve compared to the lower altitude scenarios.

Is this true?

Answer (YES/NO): NO